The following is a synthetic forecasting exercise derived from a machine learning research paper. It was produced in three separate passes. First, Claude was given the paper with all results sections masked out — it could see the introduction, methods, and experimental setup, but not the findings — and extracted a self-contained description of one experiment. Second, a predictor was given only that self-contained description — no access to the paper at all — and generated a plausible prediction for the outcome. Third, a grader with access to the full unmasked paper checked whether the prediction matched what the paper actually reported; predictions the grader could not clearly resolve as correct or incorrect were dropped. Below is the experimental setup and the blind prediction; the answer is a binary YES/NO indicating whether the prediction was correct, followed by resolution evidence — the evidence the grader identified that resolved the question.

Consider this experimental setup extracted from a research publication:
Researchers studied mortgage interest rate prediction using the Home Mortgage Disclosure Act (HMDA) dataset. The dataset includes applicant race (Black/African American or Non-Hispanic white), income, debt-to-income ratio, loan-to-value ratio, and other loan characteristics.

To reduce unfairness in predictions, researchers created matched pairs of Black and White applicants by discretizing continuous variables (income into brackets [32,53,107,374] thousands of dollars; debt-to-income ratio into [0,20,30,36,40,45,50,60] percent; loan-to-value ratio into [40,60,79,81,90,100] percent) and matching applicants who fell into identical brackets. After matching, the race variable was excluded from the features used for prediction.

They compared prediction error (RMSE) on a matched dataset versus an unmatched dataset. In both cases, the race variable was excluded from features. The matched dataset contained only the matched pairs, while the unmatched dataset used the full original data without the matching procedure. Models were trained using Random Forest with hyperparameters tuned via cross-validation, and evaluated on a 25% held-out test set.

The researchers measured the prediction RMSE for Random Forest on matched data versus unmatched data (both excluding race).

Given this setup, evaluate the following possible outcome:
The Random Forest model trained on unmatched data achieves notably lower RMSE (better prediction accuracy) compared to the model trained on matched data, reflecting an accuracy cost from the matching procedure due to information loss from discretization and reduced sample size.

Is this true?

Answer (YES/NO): NO